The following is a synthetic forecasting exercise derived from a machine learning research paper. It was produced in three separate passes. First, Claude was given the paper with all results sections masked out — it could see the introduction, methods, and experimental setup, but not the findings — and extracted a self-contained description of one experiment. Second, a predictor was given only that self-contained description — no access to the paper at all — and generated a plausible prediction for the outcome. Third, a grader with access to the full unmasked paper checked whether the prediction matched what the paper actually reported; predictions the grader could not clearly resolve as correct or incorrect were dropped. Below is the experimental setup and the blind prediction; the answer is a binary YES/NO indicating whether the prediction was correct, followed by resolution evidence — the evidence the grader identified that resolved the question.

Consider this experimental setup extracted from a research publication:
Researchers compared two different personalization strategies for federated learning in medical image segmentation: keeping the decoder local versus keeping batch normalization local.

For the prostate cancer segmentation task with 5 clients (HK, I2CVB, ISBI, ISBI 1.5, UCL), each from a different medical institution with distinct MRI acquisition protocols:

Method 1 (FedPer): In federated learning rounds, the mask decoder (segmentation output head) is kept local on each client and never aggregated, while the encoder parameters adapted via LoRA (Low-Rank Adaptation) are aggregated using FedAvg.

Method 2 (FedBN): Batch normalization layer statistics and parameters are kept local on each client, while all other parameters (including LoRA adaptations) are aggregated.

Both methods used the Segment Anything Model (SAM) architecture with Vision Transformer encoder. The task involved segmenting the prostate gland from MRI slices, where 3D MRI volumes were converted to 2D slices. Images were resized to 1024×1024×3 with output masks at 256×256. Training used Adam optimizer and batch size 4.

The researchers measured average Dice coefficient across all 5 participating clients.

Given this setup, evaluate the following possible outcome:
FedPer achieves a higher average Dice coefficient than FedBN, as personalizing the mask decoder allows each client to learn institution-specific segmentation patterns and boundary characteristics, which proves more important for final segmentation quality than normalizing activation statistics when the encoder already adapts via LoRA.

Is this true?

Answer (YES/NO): YES